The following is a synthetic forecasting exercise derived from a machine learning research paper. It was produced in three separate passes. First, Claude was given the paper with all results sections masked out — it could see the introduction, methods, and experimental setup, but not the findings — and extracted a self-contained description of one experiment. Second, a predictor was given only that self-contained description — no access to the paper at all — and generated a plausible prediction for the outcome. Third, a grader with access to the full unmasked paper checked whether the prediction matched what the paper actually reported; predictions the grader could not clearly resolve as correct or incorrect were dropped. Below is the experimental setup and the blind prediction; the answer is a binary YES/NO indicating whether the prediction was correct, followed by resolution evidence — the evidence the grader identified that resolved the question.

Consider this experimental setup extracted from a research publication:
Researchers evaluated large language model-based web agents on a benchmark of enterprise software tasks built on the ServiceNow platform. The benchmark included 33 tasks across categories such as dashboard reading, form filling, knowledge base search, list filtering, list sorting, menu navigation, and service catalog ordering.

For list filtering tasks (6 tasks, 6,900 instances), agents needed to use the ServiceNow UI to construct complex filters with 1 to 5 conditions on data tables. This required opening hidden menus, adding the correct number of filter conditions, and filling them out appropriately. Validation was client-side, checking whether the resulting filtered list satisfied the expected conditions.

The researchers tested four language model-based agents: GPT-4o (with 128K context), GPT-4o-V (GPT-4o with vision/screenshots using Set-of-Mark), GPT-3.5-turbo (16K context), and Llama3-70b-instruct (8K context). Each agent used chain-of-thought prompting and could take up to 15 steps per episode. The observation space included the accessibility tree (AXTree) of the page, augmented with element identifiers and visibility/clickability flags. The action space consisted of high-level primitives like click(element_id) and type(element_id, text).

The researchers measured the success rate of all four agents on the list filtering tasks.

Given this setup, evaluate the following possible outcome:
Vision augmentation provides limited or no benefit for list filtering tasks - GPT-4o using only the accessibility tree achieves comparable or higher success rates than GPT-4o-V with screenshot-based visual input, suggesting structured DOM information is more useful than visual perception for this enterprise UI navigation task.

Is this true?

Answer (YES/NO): NO